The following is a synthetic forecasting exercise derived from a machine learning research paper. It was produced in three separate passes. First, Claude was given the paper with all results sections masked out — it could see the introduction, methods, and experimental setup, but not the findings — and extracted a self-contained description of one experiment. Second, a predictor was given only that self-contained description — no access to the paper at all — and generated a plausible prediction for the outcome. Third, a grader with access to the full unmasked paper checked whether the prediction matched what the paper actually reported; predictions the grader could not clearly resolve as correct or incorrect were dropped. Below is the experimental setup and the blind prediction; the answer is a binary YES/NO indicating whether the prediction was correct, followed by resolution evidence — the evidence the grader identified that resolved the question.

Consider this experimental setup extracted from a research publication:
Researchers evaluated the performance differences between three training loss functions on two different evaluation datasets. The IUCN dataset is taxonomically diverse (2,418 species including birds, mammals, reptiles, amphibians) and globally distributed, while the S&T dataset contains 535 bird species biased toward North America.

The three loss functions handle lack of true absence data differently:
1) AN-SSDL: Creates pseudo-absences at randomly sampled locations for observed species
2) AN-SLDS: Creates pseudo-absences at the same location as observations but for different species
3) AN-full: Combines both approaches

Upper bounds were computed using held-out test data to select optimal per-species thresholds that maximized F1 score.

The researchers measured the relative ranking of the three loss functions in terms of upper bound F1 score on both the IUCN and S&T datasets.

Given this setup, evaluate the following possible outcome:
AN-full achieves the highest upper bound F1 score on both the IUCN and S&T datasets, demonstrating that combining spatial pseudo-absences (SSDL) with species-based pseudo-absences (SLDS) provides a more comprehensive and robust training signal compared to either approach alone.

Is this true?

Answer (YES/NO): NO